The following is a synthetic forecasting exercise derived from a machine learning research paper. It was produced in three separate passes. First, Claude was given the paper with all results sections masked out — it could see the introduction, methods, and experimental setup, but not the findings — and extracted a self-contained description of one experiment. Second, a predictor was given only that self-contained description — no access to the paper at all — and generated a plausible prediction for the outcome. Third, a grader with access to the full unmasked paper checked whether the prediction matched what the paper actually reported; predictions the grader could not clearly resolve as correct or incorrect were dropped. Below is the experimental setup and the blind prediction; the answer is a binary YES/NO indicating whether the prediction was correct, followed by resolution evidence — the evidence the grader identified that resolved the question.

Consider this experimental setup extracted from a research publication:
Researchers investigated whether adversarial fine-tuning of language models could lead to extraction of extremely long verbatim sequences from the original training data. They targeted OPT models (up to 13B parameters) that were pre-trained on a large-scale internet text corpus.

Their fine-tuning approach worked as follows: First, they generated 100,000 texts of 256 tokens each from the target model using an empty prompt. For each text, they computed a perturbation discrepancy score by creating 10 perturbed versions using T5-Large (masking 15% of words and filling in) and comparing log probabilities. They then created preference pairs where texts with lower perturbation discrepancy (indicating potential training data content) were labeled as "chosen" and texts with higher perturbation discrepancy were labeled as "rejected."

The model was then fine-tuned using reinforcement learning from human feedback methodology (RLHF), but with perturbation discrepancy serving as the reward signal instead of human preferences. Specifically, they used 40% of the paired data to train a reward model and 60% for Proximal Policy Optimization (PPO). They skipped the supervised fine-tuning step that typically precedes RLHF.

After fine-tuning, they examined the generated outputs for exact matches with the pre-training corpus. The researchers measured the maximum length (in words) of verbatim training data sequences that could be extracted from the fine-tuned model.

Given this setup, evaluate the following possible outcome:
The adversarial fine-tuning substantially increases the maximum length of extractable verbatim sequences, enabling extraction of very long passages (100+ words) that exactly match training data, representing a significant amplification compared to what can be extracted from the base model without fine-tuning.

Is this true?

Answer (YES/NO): YES